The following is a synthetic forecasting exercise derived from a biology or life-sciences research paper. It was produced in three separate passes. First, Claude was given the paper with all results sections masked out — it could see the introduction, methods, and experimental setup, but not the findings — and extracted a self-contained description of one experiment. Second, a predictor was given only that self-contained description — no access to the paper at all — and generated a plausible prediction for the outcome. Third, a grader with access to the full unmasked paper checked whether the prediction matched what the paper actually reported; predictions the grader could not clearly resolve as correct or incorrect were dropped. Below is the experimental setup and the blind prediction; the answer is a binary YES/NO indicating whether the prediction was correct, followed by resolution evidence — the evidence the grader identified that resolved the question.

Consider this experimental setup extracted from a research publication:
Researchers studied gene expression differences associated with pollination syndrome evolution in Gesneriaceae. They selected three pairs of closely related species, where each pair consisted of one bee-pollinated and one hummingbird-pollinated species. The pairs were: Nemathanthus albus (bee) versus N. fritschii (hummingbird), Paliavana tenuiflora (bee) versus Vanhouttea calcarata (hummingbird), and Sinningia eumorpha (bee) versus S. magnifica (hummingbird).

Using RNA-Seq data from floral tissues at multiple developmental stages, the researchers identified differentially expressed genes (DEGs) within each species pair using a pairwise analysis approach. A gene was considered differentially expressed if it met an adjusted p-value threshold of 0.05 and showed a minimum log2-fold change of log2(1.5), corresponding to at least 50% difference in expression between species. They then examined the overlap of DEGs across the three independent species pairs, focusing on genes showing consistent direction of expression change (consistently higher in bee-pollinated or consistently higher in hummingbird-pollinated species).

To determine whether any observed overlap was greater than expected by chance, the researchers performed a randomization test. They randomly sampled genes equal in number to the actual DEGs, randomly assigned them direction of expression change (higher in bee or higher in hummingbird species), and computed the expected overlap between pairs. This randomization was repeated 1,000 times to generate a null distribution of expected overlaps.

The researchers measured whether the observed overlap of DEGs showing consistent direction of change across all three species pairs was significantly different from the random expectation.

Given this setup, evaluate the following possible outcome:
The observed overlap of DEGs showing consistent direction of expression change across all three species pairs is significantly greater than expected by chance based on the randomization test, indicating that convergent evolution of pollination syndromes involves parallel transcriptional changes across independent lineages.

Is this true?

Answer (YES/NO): YES